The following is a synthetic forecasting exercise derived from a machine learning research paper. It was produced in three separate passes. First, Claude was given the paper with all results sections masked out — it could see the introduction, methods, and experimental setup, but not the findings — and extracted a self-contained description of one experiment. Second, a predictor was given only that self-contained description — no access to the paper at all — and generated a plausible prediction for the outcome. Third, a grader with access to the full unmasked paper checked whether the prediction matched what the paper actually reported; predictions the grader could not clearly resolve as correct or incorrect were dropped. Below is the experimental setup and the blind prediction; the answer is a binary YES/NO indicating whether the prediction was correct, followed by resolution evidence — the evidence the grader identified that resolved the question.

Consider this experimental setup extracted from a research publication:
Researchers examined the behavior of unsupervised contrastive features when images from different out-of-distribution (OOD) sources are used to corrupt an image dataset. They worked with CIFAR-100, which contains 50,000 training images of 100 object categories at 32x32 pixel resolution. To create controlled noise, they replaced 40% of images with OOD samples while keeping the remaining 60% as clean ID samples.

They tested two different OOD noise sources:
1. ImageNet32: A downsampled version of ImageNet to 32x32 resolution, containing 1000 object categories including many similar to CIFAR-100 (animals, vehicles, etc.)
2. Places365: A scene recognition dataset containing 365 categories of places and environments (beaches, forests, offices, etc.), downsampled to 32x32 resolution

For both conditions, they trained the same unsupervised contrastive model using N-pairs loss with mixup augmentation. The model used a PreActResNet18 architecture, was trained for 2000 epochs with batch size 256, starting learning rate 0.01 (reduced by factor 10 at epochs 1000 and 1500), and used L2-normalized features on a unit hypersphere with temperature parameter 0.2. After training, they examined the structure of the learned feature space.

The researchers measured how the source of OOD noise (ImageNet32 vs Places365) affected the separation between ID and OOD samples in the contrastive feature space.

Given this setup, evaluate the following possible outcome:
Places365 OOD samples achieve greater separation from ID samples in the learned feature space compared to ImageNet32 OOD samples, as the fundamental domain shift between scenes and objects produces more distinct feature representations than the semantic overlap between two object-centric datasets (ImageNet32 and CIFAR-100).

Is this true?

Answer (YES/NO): NO